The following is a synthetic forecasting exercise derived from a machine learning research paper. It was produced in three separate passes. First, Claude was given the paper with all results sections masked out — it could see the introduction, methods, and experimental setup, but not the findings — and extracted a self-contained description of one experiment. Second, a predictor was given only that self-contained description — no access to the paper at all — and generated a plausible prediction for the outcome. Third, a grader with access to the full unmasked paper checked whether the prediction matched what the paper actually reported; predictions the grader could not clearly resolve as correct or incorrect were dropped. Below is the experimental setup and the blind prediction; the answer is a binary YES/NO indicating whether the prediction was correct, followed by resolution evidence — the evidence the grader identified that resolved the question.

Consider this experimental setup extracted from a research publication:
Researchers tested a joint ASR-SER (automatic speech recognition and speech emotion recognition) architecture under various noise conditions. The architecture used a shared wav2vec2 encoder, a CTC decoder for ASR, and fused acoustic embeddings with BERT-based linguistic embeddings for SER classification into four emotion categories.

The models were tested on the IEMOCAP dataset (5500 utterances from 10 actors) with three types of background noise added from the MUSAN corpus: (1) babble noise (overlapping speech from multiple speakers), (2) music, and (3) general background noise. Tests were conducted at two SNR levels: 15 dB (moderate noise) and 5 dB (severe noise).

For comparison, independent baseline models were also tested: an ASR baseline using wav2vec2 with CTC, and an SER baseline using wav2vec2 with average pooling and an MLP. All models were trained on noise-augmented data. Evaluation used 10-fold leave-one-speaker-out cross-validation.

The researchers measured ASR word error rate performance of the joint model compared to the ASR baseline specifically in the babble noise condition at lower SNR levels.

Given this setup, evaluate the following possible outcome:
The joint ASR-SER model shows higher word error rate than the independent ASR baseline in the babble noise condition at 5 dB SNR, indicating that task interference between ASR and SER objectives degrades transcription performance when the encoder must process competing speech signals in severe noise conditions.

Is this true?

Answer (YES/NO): YES